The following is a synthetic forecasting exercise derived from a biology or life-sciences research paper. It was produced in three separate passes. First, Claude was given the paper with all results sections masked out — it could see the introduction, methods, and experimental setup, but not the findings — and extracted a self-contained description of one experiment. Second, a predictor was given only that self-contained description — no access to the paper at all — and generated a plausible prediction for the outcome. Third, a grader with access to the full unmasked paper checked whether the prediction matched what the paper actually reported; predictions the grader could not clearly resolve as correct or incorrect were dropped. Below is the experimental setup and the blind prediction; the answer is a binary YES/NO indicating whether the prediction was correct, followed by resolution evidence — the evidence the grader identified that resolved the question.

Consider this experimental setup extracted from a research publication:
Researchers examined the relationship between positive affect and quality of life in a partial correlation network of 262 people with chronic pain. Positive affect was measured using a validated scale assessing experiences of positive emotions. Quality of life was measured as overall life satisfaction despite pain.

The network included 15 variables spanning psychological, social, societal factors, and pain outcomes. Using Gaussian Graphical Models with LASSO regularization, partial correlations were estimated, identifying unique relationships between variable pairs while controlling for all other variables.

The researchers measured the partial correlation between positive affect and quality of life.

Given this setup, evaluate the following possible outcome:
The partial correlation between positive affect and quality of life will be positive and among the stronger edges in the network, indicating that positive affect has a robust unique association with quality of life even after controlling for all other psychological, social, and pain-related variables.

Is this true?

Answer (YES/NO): YES